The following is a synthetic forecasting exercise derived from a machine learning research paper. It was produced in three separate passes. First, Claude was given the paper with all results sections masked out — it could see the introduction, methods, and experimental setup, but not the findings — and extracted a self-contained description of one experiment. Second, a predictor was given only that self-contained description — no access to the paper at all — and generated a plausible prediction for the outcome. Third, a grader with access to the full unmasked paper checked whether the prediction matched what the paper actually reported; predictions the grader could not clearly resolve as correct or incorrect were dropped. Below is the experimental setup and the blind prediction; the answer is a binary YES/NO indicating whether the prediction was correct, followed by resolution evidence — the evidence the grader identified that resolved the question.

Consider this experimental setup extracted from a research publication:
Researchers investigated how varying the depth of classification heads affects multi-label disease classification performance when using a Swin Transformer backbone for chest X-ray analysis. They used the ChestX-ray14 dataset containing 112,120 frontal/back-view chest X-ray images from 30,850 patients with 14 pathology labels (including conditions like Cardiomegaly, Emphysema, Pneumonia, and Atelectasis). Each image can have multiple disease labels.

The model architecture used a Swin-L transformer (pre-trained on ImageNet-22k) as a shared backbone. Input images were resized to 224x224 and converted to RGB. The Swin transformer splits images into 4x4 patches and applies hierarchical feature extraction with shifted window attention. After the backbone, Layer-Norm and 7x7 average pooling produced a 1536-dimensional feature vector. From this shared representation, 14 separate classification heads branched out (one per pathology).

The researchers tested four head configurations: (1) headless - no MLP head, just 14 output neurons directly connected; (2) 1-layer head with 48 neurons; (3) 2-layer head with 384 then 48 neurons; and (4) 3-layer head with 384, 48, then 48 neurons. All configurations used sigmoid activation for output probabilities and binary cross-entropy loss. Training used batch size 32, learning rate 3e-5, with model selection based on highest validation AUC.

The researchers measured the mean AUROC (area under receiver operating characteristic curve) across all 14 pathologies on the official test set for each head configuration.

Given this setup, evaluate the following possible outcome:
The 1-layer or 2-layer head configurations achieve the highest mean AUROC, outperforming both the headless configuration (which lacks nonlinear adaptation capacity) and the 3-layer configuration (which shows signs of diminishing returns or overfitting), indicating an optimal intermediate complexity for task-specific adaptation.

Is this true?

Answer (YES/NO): NO